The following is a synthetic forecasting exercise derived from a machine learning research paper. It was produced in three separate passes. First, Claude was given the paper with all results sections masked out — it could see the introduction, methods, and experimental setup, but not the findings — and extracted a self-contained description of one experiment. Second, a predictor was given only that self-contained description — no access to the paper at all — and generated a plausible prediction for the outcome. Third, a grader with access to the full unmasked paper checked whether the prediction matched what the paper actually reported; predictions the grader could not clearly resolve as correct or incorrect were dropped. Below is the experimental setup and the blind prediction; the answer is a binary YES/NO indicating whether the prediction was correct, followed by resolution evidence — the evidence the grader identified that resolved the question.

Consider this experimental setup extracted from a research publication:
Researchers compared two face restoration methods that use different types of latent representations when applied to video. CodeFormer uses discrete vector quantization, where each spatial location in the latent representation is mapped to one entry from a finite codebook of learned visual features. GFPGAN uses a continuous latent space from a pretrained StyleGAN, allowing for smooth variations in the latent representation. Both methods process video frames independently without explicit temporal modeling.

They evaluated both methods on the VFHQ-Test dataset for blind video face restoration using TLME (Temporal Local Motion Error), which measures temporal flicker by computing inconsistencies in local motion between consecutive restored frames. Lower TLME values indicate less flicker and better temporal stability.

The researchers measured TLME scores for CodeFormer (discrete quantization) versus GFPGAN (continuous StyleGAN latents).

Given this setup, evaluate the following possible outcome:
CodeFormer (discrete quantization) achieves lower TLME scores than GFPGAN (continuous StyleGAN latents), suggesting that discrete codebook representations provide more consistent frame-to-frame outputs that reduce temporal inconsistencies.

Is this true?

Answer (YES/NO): NO